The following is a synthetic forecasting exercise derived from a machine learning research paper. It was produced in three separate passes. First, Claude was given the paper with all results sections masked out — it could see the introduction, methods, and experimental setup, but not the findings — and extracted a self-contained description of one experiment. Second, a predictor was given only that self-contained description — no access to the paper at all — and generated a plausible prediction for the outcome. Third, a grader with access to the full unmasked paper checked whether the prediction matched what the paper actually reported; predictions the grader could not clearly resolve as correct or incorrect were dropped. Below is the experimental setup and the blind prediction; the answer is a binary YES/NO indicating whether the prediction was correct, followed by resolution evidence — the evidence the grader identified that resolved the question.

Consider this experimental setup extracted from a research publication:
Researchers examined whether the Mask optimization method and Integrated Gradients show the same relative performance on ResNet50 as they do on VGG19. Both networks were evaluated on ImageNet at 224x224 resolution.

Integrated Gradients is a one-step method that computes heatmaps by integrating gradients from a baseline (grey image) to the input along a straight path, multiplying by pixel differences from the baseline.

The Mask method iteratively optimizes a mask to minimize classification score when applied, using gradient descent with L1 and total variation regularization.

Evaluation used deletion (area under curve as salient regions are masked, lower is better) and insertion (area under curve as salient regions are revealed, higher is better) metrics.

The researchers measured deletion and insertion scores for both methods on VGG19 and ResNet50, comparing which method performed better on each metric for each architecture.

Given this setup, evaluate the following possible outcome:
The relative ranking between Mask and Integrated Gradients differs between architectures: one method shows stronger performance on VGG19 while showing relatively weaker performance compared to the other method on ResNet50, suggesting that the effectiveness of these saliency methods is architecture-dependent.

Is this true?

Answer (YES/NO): NO